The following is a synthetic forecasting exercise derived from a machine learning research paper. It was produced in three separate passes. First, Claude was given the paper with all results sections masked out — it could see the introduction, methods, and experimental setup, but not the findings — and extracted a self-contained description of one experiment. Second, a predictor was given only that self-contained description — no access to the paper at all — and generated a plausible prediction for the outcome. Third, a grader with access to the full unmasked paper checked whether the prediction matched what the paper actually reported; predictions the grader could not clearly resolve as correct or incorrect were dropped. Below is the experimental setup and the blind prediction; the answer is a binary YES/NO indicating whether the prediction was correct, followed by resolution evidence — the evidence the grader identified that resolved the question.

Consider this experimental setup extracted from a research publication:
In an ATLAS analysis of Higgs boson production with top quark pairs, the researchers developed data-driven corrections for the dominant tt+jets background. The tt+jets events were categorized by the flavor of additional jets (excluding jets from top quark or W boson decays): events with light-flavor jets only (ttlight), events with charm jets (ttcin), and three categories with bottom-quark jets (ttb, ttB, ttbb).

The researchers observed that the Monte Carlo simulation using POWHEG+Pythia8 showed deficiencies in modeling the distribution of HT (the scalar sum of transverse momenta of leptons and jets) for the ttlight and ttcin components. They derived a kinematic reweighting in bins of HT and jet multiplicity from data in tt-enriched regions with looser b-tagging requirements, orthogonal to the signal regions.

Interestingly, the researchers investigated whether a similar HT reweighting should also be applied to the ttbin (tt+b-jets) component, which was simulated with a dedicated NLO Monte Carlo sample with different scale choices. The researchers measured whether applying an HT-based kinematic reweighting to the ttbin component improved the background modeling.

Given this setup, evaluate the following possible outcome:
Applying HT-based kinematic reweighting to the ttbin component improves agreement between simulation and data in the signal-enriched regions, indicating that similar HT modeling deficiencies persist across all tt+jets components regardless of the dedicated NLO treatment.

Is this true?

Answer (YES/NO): NO